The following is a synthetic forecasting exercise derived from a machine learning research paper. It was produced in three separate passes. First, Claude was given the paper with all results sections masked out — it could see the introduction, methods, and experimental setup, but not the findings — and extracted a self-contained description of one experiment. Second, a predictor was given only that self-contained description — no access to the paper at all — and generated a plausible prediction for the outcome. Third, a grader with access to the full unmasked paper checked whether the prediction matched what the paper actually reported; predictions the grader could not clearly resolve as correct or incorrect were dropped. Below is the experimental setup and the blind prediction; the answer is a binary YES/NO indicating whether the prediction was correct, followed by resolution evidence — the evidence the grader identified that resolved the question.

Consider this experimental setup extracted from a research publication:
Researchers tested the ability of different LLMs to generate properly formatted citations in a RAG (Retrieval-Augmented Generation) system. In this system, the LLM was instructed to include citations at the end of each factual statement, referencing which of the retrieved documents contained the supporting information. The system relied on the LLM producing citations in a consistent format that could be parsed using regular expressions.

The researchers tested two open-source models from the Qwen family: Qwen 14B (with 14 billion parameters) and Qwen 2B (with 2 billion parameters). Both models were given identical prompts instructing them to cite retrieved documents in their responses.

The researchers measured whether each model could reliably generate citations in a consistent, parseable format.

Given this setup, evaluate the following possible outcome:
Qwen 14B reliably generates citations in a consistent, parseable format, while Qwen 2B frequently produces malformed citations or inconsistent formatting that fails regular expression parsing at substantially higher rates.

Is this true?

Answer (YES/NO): YES